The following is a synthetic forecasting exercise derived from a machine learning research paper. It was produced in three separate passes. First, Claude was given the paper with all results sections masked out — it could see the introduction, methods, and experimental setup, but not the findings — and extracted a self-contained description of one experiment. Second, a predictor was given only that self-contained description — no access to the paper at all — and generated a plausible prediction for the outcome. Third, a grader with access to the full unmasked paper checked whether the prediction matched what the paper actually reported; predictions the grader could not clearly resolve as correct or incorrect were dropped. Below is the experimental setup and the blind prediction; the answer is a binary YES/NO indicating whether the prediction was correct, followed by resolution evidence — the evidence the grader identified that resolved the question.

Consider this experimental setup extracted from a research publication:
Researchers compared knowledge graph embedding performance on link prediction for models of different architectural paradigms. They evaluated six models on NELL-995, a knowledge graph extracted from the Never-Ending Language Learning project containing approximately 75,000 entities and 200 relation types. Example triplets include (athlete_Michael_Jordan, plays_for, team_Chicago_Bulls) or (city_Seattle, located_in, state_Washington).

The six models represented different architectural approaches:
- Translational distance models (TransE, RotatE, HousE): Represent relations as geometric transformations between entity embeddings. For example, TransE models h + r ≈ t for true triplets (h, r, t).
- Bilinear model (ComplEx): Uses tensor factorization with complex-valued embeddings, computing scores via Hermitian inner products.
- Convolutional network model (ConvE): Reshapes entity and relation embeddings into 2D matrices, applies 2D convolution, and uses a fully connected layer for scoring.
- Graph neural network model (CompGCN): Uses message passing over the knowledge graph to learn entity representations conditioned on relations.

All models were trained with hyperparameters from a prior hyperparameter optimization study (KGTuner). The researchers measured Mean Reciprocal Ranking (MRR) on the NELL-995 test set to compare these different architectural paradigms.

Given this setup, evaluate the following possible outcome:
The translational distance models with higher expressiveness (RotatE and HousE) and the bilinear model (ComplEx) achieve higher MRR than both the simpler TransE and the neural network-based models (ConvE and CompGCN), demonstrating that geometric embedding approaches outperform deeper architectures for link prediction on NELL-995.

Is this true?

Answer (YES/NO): NO